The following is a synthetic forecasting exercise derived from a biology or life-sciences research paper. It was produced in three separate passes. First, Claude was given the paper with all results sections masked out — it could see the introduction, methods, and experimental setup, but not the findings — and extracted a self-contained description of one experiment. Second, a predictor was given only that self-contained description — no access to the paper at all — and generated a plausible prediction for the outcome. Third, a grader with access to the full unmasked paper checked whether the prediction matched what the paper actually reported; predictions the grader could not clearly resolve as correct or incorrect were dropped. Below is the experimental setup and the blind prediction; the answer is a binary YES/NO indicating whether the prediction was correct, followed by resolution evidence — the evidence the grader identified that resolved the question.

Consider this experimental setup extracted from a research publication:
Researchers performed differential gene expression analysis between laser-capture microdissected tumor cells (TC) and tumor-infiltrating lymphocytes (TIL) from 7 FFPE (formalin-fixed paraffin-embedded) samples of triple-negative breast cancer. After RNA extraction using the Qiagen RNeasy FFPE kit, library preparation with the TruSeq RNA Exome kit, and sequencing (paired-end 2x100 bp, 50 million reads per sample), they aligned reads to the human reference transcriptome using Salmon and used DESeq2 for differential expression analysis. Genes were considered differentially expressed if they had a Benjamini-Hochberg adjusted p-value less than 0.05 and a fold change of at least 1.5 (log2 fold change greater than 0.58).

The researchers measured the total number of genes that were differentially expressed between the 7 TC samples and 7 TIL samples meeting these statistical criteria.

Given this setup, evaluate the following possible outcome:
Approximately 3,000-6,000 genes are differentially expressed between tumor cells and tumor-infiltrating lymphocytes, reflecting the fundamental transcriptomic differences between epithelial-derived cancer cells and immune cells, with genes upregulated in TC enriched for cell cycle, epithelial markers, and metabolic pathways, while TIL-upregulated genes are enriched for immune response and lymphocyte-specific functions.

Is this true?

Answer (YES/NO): NO